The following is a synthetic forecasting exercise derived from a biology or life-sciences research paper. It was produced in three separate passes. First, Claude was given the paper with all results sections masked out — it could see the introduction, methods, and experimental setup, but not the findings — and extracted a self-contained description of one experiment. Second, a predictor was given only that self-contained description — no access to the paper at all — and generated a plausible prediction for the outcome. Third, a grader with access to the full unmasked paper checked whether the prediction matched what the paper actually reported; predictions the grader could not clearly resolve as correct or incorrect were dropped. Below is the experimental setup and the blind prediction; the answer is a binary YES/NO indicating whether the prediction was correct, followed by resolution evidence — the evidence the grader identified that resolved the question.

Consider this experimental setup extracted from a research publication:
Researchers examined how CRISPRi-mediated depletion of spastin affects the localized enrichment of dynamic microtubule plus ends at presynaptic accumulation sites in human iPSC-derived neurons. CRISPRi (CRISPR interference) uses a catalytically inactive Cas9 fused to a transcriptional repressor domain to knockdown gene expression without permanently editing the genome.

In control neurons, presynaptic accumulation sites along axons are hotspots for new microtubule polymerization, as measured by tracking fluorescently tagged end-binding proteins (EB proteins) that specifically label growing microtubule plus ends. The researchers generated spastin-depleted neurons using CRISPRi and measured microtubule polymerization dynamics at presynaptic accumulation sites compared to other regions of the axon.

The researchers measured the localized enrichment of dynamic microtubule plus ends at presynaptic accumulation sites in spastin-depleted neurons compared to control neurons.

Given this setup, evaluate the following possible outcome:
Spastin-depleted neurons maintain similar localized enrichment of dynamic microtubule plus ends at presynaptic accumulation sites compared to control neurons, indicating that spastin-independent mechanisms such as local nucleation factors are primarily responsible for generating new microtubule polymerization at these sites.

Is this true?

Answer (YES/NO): NO